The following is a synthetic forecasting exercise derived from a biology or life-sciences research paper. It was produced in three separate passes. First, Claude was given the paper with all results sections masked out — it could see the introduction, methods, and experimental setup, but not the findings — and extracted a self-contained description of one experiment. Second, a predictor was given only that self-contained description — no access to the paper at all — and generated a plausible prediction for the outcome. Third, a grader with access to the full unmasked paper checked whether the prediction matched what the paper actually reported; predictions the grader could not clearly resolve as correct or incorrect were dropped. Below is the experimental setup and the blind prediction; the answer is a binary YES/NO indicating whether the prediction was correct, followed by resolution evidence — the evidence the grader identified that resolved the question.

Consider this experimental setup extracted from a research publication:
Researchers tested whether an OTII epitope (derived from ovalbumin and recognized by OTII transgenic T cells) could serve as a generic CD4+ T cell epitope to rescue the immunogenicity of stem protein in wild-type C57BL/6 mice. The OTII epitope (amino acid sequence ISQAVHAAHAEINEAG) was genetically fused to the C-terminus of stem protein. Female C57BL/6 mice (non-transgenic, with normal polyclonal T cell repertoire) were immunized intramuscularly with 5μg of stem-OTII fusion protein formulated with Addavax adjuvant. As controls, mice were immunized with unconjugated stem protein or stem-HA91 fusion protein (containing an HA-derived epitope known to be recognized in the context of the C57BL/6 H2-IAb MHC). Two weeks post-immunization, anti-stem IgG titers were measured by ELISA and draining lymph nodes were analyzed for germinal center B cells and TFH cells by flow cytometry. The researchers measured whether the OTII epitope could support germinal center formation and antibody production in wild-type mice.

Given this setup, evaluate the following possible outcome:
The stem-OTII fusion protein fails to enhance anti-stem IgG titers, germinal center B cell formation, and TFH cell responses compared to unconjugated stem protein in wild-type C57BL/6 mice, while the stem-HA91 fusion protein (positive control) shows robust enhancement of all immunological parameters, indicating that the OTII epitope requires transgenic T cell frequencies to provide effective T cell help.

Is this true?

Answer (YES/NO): NO